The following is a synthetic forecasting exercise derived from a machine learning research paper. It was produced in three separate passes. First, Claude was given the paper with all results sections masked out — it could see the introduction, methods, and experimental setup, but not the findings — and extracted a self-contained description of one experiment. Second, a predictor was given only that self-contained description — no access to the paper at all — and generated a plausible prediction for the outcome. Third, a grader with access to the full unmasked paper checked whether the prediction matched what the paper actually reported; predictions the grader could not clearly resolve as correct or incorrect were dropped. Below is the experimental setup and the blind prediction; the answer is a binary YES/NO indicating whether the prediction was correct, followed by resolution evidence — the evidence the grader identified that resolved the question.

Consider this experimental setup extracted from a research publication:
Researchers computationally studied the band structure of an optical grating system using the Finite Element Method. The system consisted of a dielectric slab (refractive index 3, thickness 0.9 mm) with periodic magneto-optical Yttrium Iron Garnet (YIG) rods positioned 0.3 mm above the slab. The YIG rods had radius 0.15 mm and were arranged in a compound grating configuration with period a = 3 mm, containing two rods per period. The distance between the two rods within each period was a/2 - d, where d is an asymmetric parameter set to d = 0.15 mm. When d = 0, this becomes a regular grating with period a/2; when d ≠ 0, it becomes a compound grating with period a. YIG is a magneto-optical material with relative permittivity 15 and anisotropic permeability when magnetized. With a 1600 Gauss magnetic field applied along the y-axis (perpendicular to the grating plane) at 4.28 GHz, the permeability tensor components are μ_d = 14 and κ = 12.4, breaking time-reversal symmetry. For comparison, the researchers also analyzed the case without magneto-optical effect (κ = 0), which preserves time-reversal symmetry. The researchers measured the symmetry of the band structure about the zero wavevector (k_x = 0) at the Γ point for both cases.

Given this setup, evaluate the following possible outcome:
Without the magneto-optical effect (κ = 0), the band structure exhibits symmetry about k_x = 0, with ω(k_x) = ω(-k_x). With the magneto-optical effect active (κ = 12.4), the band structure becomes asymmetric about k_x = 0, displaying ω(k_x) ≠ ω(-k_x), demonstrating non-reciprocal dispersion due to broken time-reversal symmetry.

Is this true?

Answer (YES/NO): YES